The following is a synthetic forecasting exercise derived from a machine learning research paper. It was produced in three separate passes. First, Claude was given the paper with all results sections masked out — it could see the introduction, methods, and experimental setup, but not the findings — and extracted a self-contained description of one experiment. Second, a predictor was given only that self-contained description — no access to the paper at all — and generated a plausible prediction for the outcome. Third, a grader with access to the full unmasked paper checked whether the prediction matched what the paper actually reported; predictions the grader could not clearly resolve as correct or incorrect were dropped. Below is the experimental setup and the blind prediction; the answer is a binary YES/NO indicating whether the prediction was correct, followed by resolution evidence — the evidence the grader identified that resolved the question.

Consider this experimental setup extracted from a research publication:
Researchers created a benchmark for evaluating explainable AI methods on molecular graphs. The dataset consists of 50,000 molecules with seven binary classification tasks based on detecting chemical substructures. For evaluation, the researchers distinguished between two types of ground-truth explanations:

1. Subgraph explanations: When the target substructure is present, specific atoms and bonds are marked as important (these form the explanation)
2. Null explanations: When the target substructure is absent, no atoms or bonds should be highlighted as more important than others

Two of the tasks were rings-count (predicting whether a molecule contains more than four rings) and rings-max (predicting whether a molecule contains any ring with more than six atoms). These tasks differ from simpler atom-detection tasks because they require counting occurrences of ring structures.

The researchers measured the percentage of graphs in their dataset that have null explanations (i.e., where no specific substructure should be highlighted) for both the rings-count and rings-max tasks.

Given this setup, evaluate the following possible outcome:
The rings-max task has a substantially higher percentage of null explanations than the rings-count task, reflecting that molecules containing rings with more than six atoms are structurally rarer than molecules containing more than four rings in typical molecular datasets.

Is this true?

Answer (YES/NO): NO